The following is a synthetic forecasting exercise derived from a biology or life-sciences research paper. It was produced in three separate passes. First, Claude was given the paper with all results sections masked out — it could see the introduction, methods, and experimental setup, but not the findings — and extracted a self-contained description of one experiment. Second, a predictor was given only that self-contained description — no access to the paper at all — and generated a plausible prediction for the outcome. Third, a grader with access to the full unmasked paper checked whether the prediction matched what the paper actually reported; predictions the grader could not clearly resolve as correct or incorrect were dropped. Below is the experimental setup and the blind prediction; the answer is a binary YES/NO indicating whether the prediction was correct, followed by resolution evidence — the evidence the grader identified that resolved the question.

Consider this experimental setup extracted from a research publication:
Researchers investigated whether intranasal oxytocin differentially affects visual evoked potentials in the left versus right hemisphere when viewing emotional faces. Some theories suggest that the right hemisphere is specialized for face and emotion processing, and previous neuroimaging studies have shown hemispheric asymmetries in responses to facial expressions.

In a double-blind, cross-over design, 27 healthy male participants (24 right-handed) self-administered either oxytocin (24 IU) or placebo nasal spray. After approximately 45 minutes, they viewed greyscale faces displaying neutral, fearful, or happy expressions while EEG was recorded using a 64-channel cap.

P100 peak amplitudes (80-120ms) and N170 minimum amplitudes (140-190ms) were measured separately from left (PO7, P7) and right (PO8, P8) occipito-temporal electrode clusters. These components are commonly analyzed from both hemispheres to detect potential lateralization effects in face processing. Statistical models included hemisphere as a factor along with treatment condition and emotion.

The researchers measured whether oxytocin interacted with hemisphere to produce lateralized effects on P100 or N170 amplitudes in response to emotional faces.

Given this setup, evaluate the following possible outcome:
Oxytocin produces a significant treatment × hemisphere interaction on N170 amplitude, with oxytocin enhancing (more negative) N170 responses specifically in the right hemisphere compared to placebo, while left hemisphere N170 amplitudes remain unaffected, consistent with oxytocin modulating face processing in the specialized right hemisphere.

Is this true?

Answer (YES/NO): NO